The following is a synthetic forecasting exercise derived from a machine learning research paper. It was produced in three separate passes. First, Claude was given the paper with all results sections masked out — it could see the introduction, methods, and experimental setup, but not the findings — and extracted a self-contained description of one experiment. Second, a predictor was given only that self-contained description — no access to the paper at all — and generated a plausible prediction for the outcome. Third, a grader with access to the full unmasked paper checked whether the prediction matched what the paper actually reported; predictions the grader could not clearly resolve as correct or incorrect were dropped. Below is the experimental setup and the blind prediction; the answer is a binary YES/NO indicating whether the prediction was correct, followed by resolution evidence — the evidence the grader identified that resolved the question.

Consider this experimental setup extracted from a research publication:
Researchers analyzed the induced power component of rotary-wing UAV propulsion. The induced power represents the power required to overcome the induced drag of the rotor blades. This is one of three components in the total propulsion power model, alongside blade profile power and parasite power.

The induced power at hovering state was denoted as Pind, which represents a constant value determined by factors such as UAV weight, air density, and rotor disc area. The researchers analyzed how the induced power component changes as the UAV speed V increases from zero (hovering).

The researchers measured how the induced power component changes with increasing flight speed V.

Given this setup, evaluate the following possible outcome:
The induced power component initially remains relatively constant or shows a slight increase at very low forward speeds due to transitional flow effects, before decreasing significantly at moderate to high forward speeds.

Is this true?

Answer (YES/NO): NO